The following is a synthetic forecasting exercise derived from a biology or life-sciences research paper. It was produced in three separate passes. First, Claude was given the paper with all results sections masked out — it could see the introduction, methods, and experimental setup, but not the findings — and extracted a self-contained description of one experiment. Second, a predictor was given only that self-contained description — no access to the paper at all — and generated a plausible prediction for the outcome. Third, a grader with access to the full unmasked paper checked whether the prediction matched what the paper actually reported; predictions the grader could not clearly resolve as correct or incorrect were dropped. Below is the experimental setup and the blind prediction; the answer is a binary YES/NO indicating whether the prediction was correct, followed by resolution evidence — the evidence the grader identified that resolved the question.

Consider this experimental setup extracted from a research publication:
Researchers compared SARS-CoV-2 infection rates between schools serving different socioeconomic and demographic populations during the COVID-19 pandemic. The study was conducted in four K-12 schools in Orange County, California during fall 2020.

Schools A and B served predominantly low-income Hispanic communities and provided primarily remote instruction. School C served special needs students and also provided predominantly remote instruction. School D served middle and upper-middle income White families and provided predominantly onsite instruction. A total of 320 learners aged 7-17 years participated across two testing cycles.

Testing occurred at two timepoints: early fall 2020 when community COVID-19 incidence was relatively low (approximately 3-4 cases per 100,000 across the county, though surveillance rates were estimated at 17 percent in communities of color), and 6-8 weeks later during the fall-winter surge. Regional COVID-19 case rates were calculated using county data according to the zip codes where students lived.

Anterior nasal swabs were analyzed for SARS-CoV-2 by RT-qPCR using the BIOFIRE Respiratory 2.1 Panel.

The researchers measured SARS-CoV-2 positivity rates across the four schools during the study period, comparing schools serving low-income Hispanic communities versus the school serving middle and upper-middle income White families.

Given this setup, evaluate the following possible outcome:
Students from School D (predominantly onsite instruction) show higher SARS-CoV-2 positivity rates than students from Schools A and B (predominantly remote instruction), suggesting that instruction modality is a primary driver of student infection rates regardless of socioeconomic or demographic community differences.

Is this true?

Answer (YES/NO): NO